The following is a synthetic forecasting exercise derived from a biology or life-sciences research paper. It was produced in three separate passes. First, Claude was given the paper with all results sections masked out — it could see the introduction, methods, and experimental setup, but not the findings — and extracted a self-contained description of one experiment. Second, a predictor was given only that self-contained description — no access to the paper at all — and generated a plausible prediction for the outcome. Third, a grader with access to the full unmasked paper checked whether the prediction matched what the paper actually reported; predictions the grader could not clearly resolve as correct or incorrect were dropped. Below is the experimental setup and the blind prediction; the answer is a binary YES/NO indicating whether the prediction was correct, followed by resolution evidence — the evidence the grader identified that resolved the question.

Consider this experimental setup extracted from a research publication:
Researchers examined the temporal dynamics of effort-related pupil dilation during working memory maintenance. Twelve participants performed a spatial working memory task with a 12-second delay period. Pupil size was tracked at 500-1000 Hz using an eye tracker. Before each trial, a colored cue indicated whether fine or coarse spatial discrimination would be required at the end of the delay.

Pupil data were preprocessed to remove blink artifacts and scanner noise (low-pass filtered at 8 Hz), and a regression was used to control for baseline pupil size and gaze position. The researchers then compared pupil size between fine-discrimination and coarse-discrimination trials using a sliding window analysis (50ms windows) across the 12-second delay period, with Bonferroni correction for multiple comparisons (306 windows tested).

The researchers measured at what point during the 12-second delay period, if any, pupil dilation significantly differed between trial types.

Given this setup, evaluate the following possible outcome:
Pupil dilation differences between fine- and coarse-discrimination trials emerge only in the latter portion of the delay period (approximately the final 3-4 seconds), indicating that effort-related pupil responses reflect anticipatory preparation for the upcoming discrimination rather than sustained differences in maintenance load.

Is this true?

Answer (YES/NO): NO